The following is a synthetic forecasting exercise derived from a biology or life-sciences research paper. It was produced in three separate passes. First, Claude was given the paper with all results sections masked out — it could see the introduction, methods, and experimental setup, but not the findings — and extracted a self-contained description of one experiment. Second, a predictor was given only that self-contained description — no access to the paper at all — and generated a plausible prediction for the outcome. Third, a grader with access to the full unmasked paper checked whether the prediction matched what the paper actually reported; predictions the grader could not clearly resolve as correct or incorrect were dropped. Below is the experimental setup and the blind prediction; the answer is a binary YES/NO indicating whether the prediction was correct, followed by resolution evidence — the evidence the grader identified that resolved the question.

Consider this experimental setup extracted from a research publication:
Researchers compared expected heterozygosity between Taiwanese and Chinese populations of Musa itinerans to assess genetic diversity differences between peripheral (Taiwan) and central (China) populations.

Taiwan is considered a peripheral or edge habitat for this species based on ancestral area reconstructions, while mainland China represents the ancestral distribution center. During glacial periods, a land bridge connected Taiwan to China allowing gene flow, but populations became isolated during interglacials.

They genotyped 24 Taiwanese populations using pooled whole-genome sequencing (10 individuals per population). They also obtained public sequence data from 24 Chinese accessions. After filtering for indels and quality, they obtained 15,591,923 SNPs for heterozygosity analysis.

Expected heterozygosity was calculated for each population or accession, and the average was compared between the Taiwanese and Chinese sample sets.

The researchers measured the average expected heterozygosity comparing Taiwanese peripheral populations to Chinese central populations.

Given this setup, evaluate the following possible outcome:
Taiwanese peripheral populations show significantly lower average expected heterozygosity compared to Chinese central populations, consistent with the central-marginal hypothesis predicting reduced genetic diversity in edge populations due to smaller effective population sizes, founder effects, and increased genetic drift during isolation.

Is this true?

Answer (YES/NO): YES